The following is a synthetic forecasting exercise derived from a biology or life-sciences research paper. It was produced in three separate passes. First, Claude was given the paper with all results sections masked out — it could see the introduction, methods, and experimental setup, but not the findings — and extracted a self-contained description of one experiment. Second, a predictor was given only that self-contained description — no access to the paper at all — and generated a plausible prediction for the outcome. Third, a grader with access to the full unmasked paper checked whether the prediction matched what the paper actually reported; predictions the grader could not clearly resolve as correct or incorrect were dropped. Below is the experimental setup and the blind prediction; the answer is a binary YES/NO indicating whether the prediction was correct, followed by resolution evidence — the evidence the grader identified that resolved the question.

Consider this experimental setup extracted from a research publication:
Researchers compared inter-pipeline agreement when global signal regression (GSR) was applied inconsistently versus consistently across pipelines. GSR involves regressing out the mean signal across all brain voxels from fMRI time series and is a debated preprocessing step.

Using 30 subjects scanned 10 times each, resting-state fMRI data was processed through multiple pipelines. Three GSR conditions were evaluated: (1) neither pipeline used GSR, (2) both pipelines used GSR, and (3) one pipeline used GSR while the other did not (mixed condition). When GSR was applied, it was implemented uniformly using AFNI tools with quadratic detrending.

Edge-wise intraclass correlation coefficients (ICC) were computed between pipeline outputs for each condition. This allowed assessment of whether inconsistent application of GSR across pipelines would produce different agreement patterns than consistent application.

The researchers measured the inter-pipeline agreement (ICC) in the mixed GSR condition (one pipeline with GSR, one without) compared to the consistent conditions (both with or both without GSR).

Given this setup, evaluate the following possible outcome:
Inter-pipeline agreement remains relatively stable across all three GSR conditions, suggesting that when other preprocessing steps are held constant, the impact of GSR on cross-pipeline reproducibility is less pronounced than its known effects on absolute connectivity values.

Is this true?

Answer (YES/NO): NO